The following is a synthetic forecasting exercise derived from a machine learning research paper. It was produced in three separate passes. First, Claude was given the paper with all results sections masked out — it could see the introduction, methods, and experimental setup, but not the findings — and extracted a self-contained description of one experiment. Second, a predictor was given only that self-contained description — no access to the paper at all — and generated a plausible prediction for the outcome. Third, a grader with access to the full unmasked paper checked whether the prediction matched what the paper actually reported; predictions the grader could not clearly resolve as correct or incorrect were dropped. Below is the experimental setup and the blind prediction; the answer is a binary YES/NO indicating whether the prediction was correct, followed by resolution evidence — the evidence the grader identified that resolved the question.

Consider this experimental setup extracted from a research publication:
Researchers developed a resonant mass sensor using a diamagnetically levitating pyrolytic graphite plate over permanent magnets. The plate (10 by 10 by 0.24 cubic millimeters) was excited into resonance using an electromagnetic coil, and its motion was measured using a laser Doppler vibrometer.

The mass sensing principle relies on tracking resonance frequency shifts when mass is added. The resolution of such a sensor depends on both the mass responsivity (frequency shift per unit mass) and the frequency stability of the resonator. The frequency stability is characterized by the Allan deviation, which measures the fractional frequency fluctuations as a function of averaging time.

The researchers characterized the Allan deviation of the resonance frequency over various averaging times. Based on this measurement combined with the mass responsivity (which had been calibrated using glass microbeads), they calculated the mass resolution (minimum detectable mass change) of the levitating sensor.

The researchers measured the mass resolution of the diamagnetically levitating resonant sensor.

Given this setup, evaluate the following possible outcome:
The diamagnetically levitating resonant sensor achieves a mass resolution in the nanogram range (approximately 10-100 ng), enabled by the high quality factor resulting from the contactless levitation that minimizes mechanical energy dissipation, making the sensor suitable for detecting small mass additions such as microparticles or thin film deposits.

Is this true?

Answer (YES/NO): NO